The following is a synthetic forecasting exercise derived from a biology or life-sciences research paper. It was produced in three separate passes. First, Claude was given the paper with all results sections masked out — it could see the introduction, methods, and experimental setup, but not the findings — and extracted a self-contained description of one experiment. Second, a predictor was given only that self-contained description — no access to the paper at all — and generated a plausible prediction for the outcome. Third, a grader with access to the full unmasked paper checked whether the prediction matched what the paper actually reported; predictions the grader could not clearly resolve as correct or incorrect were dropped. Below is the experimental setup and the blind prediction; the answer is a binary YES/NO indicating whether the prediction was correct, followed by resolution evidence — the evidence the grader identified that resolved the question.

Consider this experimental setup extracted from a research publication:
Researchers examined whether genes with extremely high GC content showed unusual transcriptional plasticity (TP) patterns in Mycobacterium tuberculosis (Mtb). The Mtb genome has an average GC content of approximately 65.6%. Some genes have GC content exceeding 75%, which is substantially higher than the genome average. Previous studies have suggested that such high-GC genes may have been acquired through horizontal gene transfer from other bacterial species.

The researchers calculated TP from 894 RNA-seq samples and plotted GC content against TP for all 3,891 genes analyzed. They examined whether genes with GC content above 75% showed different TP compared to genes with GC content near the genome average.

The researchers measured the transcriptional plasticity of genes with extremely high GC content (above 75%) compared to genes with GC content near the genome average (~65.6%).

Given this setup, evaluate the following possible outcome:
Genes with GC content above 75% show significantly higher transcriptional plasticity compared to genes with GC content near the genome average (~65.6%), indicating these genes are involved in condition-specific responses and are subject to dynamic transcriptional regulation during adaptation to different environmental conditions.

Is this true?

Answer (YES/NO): YES